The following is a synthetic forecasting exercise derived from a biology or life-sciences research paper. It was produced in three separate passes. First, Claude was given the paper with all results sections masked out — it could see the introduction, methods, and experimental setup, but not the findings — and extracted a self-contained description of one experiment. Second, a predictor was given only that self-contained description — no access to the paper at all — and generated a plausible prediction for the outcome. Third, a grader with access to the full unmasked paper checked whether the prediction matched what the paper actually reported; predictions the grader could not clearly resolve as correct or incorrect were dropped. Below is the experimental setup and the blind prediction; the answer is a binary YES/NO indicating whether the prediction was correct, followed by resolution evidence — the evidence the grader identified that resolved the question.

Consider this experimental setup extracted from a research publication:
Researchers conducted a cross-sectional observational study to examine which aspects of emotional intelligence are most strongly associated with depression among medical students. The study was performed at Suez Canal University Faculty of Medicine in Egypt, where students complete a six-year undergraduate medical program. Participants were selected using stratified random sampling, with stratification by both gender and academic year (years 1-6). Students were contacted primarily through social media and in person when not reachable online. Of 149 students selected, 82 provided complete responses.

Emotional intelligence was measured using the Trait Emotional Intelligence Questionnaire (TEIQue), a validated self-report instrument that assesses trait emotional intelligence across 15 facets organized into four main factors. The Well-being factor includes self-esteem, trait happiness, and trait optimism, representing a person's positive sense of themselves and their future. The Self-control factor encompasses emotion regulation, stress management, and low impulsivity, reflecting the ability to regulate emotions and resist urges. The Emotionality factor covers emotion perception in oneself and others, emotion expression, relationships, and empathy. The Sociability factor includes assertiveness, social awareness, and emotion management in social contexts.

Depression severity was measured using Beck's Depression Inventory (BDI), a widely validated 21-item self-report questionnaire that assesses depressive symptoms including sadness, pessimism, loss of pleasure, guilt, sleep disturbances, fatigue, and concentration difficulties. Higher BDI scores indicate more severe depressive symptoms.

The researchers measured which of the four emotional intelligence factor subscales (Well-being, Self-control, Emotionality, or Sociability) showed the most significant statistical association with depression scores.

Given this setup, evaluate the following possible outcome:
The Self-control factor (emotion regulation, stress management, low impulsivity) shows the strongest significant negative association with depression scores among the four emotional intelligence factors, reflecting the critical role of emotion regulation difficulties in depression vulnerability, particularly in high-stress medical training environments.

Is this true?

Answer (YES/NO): NO